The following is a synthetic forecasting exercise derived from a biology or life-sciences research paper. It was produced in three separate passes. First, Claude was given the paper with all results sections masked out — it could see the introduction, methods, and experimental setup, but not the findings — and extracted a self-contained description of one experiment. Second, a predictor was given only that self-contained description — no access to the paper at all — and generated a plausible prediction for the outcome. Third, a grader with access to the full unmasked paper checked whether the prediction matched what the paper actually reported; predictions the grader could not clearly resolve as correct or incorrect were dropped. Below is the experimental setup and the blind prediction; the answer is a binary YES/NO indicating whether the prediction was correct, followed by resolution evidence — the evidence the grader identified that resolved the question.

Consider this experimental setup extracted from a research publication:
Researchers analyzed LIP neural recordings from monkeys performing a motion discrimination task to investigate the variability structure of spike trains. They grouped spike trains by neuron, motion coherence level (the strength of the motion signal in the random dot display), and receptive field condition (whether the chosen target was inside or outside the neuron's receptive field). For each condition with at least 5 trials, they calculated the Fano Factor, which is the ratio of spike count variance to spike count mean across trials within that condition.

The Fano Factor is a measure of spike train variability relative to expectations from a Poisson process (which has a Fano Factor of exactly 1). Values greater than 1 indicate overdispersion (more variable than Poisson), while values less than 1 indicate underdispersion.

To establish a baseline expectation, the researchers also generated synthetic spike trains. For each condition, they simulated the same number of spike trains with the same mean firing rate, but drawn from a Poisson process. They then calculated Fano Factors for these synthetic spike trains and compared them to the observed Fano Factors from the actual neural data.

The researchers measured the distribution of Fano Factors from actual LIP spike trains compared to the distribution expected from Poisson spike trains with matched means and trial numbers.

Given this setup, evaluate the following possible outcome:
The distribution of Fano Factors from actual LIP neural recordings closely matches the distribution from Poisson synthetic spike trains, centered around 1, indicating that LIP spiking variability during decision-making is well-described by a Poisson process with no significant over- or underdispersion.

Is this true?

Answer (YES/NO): NO